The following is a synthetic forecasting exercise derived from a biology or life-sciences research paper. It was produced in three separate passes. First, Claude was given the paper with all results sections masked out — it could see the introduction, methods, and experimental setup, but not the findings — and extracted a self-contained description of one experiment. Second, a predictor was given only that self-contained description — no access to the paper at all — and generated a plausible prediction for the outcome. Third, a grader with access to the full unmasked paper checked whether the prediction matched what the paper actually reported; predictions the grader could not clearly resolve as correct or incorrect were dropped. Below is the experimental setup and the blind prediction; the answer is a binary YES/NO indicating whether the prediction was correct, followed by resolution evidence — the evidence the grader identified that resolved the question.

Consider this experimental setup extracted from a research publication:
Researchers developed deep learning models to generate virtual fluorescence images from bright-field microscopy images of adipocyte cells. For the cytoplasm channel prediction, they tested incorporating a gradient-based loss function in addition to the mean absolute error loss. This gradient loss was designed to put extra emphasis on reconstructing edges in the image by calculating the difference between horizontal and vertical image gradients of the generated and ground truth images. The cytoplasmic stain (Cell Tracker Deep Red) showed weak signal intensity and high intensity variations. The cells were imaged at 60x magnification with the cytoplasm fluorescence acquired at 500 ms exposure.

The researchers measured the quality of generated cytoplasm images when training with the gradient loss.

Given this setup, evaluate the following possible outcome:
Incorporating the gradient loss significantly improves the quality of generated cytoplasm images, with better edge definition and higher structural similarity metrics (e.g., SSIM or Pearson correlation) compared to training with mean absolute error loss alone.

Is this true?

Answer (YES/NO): NO